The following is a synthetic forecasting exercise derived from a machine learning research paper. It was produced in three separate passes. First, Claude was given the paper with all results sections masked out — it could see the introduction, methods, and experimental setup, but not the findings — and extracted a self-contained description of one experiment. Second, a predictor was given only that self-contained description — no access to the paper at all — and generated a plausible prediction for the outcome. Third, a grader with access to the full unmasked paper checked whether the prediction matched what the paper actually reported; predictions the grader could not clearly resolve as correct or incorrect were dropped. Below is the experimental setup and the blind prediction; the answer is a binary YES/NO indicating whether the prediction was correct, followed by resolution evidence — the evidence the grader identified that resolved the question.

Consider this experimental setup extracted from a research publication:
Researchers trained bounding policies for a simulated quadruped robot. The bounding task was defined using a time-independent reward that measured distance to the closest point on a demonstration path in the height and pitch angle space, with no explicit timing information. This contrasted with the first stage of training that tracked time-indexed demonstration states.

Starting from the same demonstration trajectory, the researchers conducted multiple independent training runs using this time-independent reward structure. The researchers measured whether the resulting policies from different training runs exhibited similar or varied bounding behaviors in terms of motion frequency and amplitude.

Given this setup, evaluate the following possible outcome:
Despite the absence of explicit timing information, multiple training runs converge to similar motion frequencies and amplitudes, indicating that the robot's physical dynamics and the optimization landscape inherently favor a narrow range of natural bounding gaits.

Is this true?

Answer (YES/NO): NO